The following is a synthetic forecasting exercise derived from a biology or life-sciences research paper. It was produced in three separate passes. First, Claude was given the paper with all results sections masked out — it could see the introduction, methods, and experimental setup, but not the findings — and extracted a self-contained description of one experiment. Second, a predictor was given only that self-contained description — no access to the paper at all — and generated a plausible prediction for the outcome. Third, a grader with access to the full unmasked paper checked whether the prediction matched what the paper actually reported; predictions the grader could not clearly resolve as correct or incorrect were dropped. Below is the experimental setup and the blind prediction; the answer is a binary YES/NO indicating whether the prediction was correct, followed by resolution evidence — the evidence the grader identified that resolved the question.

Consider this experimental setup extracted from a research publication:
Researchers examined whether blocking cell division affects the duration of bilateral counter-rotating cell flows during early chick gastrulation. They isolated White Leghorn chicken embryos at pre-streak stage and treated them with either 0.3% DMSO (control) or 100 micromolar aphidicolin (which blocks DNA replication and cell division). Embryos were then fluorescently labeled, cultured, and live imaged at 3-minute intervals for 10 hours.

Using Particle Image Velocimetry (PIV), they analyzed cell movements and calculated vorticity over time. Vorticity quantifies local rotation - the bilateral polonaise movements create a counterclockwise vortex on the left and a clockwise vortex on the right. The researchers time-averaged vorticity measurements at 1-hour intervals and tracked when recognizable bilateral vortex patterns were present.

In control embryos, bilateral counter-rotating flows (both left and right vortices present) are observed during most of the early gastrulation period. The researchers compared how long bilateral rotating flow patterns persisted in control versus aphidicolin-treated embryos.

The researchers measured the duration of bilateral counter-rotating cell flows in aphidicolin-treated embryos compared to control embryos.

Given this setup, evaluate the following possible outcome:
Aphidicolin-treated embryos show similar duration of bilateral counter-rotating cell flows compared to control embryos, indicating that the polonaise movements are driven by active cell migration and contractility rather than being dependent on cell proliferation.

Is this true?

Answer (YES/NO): NO